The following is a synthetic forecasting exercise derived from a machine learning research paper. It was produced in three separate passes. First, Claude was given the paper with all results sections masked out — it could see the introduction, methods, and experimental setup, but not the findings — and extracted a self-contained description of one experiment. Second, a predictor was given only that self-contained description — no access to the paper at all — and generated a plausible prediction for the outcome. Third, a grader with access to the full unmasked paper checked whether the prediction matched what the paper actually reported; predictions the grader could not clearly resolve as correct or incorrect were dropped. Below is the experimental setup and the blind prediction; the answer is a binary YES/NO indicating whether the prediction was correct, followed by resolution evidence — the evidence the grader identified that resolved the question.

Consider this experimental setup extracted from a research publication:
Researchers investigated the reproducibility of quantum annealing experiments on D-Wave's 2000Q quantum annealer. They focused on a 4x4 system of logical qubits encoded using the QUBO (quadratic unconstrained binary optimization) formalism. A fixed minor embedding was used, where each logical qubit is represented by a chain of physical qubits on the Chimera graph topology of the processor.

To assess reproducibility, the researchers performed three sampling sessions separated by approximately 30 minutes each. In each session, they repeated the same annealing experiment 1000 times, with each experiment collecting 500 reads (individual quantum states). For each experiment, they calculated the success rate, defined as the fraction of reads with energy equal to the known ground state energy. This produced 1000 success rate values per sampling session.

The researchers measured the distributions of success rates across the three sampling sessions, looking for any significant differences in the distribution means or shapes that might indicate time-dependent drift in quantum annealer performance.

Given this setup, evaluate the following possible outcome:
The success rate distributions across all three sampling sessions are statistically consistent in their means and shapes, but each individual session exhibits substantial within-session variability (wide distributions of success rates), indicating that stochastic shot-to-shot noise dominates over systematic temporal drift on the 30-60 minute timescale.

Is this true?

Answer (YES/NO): YES